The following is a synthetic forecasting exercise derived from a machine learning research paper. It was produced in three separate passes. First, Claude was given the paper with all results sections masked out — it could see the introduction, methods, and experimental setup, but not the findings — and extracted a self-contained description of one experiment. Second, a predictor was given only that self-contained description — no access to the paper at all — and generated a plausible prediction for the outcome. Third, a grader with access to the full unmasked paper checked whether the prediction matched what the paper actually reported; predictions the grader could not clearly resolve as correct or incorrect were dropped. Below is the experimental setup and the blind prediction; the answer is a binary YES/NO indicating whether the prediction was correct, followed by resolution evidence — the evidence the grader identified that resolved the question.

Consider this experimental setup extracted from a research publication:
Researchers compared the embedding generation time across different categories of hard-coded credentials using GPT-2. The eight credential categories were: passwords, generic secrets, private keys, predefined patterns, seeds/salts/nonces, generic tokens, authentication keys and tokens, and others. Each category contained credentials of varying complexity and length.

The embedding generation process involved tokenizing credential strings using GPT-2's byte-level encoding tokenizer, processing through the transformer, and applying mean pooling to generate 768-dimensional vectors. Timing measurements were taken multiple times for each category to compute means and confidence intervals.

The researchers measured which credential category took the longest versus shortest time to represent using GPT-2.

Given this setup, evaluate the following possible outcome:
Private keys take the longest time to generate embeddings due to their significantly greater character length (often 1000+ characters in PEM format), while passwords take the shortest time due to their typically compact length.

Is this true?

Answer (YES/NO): NO